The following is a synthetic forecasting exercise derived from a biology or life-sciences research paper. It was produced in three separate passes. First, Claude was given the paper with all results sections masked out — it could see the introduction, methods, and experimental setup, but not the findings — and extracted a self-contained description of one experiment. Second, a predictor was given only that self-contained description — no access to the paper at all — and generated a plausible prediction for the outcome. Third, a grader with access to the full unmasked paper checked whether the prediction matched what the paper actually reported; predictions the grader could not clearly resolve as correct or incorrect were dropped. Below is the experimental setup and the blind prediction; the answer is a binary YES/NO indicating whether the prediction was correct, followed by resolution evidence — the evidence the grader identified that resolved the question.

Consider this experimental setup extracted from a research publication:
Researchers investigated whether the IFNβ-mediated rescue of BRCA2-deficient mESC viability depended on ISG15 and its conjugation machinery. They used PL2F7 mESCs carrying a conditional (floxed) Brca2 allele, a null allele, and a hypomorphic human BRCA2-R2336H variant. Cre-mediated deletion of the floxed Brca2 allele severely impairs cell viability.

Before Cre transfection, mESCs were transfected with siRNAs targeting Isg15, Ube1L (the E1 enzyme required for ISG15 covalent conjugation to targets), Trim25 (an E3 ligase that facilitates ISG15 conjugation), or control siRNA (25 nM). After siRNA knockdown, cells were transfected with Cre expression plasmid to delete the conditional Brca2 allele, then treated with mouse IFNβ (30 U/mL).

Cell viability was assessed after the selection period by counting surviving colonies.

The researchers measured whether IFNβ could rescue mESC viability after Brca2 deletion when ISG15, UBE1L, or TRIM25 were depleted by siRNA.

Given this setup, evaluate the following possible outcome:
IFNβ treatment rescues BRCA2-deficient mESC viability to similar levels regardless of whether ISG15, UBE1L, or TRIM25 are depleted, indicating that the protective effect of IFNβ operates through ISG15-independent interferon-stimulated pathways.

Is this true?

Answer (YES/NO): NO